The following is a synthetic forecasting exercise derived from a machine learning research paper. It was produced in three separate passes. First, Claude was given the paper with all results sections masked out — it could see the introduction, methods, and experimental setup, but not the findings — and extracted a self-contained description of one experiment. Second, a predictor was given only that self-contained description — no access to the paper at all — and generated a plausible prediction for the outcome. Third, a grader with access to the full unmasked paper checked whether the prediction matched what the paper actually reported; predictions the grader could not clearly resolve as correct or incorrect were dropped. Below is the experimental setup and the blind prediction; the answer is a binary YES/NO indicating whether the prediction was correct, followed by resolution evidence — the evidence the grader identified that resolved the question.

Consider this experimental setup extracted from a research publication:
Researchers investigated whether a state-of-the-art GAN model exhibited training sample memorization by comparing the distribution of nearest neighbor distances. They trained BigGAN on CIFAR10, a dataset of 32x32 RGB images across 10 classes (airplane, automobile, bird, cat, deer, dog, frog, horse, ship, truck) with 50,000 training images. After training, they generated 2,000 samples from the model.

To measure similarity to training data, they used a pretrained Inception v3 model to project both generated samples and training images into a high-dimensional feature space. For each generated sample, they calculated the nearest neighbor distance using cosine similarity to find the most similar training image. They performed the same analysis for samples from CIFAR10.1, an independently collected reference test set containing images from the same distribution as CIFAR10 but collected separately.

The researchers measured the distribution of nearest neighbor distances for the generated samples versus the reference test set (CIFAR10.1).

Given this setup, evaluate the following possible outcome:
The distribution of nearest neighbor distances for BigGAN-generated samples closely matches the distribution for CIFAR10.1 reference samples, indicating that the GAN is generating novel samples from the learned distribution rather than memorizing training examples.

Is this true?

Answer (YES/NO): NO